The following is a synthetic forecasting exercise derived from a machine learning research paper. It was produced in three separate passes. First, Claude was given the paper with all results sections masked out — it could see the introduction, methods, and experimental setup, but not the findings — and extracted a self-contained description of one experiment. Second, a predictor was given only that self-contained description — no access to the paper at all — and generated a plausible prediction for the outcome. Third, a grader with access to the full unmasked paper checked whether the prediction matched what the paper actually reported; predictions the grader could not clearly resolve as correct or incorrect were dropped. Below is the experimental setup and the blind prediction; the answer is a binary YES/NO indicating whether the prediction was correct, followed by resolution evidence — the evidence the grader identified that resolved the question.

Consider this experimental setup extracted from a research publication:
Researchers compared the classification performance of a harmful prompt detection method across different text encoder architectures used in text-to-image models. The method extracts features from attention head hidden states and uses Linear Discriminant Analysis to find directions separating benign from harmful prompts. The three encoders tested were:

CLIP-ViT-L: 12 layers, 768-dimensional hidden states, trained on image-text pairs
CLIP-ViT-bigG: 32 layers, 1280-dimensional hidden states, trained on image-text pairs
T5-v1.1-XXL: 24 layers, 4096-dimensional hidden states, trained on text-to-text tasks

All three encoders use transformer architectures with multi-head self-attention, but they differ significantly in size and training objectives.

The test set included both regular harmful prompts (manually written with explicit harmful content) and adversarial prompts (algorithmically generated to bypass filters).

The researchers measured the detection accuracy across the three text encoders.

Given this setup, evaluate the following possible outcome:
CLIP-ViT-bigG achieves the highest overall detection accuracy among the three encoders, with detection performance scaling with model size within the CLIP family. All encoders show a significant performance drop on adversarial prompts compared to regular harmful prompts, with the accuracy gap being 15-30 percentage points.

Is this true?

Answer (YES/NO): NO